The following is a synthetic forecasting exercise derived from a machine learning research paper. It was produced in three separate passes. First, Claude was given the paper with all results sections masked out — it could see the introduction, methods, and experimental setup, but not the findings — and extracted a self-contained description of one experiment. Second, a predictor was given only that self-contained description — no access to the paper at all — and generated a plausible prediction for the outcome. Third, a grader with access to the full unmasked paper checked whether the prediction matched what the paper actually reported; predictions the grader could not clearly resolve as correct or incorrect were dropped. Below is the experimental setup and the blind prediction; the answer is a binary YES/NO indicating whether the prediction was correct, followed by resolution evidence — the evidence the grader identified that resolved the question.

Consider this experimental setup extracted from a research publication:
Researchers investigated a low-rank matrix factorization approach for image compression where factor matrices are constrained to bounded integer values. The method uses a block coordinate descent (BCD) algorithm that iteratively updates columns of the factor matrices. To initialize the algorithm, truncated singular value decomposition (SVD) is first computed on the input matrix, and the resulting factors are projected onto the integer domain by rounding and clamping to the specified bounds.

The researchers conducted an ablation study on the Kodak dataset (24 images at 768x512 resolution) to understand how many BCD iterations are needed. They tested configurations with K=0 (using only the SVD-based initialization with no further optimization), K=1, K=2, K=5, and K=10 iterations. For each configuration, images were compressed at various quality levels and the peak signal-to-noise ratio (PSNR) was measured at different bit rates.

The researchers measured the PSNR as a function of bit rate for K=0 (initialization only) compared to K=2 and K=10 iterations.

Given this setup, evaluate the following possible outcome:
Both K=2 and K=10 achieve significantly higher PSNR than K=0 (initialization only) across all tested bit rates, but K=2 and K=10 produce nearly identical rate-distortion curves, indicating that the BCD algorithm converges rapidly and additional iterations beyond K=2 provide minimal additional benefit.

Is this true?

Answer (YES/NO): NO